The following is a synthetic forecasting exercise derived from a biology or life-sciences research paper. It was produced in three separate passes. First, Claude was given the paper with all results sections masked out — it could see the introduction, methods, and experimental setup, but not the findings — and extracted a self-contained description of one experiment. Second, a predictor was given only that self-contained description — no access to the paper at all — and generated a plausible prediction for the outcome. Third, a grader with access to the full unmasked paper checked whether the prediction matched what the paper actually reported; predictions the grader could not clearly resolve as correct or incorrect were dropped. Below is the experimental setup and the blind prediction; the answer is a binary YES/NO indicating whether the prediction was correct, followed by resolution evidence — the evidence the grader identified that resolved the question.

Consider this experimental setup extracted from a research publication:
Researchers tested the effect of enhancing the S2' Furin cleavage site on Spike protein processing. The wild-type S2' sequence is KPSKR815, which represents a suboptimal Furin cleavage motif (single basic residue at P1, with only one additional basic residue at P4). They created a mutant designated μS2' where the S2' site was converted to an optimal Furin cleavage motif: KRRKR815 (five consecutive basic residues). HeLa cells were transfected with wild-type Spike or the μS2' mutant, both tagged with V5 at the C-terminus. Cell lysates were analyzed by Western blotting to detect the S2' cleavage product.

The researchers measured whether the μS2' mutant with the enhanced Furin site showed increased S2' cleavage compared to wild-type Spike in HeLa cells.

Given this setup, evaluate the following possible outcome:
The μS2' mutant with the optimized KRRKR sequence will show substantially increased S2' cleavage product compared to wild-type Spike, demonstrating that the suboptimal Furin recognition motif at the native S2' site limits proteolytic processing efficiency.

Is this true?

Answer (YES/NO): YES